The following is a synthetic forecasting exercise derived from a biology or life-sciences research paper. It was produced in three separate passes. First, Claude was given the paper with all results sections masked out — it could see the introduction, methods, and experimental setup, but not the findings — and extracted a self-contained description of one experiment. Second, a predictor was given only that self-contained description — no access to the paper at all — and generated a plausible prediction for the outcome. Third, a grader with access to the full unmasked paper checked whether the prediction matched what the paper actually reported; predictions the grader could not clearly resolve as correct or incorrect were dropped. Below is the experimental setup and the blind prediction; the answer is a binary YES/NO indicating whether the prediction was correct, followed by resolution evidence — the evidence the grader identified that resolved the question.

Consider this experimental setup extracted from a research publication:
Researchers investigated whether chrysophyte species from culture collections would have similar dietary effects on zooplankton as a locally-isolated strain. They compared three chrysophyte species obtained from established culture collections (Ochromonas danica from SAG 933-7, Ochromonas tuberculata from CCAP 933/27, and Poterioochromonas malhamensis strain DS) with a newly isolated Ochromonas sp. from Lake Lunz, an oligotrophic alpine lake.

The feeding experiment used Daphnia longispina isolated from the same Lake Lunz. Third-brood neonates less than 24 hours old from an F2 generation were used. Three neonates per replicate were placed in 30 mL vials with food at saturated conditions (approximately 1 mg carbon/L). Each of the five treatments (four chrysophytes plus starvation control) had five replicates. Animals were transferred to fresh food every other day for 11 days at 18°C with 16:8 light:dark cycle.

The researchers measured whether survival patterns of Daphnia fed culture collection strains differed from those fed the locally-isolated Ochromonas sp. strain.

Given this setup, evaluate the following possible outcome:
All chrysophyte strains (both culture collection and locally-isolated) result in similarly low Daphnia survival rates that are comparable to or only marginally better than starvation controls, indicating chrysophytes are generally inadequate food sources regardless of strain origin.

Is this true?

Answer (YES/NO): NO